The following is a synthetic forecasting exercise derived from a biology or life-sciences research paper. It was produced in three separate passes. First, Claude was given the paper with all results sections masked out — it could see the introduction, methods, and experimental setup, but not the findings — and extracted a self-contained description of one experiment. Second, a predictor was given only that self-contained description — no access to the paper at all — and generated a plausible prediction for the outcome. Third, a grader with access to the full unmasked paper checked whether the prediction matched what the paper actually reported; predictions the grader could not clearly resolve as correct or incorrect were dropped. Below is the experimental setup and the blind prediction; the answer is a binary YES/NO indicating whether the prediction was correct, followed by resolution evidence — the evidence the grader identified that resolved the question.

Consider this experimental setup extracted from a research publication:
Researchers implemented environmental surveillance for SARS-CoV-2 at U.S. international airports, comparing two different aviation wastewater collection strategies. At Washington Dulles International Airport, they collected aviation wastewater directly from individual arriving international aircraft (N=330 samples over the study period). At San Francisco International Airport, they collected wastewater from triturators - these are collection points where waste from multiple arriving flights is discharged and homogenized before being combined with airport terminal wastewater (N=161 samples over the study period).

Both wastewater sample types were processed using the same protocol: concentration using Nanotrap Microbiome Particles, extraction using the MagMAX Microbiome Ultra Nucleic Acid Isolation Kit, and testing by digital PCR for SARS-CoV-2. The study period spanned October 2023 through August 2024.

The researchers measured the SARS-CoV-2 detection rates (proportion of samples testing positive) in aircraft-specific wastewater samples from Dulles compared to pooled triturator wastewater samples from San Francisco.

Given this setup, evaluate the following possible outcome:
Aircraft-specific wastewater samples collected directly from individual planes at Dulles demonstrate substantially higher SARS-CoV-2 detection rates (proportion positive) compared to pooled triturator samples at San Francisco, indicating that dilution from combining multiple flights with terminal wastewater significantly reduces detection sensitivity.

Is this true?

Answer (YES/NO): NO